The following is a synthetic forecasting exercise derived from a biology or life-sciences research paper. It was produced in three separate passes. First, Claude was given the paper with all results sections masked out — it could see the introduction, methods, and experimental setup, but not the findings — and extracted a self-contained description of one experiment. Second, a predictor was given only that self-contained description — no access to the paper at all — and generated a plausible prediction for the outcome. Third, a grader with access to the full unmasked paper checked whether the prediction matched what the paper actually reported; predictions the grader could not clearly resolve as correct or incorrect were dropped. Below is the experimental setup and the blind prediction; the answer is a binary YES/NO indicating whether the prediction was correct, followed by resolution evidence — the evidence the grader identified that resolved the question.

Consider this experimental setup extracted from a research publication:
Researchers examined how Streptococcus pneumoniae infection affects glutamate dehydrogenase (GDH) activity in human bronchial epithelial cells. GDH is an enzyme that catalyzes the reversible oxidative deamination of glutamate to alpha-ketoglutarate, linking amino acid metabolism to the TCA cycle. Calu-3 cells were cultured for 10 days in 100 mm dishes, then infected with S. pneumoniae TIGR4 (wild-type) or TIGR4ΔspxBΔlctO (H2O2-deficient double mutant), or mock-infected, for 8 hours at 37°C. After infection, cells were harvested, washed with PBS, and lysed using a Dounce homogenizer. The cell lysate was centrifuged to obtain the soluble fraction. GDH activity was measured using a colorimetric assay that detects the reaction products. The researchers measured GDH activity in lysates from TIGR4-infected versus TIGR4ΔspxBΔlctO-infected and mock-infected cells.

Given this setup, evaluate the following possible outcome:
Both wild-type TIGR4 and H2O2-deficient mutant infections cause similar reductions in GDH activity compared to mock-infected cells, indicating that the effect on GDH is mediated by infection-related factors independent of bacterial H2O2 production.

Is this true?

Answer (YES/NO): NO